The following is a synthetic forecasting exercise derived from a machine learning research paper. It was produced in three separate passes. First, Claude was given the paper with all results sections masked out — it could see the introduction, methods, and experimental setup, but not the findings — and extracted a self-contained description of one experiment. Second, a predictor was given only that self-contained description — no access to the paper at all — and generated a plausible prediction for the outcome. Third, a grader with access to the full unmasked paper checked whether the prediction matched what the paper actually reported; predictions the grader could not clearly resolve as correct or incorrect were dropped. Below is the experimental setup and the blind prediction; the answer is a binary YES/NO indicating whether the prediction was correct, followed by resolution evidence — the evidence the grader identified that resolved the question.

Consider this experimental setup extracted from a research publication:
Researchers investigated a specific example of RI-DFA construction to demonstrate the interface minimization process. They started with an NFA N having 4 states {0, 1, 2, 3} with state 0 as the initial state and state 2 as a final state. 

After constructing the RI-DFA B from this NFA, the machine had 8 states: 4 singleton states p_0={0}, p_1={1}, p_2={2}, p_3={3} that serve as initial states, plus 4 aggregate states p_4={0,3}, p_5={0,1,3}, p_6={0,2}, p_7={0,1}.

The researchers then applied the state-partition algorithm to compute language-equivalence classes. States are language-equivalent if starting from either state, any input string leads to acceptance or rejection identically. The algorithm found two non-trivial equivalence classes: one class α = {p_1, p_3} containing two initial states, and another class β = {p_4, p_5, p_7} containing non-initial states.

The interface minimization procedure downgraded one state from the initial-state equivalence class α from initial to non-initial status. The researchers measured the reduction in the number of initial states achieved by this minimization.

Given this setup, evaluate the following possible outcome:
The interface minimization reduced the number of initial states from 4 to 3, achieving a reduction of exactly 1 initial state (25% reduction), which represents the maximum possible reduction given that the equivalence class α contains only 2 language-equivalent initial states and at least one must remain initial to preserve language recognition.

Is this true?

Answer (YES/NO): YES